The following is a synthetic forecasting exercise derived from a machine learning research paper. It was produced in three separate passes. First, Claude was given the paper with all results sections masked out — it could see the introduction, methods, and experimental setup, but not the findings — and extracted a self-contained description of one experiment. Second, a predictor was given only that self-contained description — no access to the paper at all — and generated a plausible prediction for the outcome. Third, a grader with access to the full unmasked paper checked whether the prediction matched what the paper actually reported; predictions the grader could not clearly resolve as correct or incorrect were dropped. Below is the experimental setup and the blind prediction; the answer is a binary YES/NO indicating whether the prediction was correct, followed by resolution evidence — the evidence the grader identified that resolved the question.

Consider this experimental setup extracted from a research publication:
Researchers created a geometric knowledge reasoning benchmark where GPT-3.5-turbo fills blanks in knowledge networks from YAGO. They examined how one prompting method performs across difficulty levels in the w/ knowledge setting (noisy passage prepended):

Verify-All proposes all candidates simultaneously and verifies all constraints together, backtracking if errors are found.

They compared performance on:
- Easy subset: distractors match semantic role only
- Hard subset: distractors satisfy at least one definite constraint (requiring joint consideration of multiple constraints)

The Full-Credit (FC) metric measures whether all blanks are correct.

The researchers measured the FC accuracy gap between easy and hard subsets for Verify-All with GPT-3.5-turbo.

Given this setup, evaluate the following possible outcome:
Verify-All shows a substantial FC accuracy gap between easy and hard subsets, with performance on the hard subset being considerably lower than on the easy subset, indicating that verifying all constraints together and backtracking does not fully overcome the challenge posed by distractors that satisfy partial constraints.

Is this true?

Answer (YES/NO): YES